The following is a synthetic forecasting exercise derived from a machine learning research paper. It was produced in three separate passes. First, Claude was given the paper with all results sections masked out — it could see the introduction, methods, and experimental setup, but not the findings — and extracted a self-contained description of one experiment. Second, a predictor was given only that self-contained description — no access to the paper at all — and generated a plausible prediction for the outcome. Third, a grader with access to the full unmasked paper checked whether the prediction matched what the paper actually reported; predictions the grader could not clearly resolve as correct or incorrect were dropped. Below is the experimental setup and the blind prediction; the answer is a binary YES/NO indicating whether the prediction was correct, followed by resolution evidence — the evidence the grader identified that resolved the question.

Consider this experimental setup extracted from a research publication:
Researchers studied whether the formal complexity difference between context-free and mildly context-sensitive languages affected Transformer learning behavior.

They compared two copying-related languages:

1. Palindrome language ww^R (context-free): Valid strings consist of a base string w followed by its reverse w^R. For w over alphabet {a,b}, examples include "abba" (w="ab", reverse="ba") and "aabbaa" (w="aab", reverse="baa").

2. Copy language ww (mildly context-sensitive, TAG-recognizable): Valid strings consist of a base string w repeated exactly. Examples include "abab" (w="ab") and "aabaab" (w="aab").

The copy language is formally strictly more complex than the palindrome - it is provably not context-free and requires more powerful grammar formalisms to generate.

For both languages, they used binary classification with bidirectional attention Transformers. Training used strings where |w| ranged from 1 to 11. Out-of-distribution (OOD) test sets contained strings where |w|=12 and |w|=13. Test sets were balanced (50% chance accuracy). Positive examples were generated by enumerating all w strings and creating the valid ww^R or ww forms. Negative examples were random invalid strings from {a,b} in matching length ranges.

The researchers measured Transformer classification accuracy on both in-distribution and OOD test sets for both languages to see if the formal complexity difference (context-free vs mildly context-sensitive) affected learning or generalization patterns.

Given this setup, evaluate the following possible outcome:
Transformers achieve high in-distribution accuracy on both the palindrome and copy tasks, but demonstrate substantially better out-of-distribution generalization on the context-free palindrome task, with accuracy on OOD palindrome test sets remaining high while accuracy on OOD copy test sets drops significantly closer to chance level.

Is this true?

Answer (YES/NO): NO